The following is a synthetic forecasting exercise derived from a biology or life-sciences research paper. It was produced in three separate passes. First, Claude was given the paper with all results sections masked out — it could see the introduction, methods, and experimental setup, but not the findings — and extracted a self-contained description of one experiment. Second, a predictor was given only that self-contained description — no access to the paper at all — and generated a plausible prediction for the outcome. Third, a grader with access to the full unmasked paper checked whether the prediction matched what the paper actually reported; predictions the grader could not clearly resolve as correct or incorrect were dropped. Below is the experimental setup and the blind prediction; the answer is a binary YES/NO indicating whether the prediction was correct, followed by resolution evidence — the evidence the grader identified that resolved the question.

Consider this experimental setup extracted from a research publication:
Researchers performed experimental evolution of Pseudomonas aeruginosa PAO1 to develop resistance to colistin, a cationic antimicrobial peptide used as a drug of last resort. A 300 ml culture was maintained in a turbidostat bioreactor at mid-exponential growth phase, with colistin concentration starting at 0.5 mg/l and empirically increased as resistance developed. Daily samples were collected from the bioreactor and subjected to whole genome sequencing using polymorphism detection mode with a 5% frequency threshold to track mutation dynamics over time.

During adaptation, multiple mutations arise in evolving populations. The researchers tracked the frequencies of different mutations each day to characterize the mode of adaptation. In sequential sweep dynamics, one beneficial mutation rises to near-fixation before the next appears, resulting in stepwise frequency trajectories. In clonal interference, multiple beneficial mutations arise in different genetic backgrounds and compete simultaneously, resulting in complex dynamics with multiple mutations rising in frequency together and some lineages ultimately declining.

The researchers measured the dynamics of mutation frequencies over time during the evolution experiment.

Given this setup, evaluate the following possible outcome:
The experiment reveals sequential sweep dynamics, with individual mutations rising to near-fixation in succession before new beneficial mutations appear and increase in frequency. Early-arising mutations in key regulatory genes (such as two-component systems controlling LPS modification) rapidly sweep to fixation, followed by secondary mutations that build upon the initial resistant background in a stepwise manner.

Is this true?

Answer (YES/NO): NO